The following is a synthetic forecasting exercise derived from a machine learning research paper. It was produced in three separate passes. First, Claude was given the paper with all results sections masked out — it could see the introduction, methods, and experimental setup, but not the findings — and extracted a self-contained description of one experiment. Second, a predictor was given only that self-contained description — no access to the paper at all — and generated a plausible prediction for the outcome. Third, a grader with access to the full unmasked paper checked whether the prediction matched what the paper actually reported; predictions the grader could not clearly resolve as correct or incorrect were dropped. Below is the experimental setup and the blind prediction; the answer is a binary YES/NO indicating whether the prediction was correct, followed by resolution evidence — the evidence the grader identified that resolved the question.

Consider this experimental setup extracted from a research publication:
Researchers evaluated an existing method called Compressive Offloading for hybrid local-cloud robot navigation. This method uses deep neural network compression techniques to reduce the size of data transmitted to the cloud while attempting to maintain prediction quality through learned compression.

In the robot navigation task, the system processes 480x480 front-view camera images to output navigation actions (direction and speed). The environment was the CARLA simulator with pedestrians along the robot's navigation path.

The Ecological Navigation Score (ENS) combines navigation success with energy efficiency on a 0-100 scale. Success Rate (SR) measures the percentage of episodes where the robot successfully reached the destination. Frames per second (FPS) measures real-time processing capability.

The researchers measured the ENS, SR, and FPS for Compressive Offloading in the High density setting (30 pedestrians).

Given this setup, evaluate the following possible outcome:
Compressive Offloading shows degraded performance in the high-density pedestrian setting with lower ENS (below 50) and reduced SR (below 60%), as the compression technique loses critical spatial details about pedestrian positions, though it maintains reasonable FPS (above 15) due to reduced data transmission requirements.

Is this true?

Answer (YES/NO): NO